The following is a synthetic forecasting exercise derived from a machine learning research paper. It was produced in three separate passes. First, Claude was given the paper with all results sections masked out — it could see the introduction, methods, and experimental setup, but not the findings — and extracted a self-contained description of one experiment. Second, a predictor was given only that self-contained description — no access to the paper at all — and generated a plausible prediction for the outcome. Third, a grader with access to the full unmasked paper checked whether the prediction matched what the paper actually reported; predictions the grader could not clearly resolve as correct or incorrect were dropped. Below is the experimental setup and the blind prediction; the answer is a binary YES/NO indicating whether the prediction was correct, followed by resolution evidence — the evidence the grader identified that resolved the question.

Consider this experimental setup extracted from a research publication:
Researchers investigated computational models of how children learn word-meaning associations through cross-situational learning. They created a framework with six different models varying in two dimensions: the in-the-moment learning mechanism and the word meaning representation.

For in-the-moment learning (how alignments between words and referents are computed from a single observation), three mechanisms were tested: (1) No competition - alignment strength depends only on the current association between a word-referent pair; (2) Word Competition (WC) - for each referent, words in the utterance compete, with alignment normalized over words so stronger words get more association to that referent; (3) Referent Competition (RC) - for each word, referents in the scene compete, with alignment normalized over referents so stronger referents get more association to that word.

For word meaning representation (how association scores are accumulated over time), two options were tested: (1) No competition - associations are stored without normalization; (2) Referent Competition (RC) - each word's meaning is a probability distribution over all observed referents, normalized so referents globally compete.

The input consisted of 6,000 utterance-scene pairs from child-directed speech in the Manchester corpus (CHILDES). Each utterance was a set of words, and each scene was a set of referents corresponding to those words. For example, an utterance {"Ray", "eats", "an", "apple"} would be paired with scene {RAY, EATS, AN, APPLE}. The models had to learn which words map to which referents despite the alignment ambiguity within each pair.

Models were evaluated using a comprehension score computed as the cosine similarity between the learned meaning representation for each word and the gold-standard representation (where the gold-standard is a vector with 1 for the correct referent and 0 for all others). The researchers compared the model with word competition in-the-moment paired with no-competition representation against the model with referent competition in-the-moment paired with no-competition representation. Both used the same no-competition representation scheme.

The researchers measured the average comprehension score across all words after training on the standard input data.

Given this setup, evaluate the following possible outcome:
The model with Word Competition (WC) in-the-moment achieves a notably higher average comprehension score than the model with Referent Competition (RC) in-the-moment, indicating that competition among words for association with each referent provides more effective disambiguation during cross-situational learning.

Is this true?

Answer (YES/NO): YES